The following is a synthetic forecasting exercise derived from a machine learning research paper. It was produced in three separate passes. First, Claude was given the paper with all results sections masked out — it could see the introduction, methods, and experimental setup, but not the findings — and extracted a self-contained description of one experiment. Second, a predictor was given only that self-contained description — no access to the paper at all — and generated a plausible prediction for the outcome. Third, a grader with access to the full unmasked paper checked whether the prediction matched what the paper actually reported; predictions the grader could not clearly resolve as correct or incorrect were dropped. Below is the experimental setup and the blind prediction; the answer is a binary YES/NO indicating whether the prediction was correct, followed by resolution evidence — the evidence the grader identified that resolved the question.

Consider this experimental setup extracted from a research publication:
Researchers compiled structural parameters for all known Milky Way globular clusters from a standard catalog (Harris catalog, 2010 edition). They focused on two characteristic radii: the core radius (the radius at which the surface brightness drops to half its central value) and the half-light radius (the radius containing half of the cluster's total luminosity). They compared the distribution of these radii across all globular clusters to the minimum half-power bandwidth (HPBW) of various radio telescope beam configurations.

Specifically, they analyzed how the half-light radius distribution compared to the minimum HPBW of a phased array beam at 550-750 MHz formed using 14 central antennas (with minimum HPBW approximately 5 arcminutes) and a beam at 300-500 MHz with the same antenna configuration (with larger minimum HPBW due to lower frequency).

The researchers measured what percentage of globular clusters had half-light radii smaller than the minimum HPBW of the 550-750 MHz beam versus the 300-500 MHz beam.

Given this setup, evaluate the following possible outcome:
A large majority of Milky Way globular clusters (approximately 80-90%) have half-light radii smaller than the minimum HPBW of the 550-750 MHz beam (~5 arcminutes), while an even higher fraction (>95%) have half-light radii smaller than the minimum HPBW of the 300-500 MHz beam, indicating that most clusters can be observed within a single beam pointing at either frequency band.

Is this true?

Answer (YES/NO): NO